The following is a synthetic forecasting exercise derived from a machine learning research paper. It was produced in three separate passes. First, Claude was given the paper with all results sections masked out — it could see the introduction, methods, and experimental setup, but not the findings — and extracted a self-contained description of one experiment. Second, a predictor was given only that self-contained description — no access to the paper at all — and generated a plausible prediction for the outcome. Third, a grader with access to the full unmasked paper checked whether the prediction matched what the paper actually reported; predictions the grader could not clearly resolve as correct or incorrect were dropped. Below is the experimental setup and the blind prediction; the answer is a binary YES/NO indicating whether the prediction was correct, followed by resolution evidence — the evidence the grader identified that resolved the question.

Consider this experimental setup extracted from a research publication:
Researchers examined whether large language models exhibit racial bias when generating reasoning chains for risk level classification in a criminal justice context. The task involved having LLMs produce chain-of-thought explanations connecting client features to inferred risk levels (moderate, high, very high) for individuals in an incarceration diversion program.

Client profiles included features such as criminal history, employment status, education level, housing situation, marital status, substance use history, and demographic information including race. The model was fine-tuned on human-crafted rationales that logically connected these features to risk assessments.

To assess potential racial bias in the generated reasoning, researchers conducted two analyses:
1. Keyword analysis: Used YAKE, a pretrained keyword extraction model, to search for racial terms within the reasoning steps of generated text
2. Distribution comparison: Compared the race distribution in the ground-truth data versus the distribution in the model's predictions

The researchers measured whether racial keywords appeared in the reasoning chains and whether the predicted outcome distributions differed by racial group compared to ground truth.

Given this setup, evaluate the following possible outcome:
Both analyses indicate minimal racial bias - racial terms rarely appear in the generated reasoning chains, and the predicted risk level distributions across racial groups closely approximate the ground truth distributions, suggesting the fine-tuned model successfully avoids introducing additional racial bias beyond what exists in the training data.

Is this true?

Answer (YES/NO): YES